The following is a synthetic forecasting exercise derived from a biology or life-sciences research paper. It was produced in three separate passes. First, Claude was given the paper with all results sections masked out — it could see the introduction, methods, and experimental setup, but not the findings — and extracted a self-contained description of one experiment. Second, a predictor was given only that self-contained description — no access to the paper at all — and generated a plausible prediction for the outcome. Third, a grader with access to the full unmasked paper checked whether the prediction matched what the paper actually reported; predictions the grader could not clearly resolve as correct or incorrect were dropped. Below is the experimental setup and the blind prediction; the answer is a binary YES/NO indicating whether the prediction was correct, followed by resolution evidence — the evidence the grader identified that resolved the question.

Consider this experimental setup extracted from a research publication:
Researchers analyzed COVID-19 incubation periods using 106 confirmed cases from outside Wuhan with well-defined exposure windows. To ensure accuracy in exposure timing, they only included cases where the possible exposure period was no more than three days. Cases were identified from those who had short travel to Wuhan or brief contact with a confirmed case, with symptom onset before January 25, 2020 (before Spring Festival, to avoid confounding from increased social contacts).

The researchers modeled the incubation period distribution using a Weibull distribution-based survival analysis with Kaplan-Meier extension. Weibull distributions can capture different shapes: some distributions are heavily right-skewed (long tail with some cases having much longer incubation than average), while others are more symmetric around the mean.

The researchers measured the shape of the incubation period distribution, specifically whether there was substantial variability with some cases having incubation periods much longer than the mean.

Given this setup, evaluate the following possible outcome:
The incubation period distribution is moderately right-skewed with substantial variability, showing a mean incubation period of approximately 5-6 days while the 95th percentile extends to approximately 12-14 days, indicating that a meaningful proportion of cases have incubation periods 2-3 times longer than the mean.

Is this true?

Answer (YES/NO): NO